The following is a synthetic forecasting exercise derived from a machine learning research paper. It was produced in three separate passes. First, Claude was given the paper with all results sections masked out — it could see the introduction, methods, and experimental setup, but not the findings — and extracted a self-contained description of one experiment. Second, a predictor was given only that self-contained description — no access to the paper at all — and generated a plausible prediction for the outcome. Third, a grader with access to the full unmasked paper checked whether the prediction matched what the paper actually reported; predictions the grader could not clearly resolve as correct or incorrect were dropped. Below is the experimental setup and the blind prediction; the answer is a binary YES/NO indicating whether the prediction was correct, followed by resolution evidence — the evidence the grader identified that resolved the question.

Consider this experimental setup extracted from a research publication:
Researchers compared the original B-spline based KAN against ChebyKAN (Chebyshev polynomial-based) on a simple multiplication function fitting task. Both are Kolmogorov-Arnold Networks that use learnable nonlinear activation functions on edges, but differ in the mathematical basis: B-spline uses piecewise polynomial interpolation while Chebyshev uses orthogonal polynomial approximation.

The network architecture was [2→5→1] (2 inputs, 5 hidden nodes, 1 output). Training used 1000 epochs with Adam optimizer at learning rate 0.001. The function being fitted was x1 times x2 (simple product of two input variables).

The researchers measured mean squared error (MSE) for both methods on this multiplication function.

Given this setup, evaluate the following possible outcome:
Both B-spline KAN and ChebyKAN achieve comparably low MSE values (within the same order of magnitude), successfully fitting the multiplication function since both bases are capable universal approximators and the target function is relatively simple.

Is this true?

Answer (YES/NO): NO